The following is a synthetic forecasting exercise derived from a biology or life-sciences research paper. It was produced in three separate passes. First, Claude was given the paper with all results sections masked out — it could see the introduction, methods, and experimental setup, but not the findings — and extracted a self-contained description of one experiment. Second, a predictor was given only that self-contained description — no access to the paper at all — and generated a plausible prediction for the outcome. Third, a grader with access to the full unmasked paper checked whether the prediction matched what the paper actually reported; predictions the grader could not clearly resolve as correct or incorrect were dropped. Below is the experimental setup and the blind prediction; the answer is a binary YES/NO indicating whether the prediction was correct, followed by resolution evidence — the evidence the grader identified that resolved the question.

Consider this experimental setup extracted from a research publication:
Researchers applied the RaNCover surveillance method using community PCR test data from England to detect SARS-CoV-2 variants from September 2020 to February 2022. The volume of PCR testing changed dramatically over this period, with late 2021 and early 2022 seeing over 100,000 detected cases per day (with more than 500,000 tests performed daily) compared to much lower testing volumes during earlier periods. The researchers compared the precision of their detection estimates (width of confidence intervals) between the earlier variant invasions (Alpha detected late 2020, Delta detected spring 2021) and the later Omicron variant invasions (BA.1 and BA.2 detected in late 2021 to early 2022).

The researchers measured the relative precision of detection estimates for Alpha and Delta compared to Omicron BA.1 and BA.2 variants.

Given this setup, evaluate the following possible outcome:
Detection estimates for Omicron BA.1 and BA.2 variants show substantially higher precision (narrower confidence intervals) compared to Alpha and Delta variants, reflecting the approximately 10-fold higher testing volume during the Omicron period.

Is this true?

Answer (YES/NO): YES